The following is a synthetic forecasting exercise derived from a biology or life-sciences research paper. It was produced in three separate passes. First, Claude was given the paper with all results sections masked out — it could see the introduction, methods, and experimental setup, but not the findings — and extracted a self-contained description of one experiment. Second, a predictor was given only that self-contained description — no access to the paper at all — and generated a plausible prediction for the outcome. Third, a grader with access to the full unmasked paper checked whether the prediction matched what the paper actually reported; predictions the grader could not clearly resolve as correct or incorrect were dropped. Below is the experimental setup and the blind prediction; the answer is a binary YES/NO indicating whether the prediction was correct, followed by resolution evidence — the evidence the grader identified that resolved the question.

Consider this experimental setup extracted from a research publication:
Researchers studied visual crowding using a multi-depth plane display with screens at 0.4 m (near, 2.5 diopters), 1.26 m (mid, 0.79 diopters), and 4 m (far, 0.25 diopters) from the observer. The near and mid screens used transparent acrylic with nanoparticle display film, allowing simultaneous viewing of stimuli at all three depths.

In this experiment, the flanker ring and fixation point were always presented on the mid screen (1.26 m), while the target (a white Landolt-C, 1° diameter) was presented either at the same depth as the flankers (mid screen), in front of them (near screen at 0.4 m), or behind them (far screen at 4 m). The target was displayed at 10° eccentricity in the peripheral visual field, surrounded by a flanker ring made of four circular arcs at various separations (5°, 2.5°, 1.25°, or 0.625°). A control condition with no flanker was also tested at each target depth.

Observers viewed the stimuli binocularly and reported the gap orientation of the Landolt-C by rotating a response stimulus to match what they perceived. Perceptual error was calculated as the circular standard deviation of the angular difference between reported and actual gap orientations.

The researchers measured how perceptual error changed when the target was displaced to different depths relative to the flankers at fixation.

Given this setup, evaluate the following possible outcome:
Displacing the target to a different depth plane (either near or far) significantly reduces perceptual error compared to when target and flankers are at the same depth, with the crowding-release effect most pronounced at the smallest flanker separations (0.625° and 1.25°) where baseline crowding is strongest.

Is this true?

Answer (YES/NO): NO